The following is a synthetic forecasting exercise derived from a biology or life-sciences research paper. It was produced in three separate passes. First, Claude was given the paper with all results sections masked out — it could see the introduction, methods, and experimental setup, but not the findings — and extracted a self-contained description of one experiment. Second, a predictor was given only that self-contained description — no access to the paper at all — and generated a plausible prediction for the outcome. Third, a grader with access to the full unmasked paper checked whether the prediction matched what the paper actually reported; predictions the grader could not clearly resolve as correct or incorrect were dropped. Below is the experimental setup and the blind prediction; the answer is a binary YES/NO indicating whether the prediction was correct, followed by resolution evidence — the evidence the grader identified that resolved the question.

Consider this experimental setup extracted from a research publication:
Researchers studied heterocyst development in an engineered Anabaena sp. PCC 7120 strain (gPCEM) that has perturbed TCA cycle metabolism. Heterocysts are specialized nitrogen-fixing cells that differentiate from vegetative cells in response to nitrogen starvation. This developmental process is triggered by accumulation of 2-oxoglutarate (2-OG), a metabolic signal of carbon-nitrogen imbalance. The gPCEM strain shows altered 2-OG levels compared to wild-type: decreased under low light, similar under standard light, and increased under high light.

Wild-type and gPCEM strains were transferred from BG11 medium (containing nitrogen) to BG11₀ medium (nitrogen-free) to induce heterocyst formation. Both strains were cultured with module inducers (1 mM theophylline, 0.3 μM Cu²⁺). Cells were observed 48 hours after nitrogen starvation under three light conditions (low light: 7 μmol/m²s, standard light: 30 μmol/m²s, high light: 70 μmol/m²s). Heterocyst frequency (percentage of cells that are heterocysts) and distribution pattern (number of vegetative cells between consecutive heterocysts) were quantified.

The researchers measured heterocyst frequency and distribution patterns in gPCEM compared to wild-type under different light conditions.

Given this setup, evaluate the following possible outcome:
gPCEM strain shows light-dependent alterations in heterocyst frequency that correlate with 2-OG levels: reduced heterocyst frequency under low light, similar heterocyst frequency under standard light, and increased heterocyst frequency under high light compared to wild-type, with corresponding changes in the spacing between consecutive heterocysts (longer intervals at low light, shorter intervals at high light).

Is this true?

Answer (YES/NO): NO